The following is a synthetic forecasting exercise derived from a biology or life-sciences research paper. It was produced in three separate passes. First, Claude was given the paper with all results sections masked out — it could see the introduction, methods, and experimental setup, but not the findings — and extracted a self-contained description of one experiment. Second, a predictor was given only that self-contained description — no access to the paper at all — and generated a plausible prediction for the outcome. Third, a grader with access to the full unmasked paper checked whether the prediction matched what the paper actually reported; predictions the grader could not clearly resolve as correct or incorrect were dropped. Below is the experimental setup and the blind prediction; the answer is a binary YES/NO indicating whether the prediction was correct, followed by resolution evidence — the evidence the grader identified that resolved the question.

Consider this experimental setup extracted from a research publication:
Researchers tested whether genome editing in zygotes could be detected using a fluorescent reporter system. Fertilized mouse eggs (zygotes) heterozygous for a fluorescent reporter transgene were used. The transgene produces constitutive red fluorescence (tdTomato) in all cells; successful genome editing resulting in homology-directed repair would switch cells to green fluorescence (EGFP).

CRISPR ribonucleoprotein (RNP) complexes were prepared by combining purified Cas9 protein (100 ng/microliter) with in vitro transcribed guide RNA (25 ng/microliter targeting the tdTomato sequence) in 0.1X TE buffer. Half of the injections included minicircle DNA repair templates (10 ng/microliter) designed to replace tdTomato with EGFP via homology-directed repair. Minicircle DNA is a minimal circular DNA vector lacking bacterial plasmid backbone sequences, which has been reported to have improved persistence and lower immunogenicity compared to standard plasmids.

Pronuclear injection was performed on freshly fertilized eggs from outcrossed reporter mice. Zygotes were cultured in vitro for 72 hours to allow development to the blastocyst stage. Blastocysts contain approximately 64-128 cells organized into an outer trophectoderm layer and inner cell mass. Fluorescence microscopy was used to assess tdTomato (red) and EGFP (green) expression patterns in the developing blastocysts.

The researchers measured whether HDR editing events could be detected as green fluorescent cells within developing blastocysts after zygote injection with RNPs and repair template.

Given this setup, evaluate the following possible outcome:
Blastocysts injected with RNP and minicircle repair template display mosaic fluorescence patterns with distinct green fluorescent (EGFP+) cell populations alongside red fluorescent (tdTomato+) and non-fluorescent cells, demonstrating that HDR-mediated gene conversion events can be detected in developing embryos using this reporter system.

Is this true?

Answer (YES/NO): NO